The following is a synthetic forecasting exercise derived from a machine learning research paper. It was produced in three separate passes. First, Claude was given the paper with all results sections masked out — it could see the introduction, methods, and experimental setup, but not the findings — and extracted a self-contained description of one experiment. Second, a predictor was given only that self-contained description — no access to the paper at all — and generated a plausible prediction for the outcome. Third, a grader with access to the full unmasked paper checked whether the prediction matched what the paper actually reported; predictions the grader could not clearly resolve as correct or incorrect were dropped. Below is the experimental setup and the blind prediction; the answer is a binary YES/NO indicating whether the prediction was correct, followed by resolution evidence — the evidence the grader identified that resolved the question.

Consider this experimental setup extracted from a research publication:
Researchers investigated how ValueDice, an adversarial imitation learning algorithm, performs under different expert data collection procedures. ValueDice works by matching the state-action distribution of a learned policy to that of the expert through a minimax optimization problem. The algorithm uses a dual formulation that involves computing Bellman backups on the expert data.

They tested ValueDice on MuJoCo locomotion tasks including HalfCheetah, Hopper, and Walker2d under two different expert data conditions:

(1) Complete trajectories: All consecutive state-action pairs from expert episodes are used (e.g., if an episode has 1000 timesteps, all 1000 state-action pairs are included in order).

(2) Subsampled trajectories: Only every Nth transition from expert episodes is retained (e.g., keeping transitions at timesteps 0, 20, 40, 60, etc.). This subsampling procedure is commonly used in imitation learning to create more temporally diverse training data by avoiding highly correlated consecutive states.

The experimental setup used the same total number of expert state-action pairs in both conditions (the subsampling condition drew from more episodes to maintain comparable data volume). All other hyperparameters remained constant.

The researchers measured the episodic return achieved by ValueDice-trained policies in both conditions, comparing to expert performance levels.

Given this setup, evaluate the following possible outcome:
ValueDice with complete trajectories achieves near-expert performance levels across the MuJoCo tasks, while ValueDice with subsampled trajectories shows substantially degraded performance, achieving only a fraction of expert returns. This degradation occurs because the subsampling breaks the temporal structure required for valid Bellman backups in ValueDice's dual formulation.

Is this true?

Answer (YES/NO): YES